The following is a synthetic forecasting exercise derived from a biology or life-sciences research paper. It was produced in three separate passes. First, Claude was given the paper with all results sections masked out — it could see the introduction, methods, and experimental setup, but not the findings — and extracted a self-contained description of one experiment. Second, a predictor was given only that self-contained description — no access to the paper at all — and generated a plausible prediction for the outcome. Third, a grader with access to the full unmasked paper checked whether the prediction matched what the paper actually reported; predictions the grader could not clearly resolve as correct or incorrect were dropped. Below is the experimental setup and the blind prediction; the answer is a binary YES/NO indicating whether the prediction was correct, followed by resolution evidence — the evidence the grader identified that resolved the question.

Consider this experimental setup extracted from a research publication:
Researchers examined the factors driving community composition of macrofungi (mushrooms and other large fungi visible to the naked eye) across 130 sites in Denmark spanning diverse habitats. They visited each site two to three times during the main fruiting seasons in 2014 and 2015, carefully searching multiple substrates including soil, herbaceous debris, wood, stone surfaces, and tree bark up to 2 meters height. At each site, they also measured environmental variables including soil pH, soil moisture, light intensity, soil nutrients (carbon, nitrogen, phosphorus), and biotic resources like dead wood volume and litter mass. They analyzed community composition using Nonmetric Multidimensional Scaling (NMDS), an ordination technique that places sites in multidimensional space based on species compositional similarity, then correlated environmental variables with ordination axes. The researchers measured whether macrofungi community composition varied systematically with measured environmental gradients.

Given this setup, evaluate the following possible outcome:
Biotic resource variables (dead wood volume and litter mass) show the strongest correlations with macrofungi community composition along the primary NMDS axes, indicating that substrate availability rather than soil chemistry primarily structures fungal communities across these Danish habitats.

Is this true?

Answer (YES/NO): NO